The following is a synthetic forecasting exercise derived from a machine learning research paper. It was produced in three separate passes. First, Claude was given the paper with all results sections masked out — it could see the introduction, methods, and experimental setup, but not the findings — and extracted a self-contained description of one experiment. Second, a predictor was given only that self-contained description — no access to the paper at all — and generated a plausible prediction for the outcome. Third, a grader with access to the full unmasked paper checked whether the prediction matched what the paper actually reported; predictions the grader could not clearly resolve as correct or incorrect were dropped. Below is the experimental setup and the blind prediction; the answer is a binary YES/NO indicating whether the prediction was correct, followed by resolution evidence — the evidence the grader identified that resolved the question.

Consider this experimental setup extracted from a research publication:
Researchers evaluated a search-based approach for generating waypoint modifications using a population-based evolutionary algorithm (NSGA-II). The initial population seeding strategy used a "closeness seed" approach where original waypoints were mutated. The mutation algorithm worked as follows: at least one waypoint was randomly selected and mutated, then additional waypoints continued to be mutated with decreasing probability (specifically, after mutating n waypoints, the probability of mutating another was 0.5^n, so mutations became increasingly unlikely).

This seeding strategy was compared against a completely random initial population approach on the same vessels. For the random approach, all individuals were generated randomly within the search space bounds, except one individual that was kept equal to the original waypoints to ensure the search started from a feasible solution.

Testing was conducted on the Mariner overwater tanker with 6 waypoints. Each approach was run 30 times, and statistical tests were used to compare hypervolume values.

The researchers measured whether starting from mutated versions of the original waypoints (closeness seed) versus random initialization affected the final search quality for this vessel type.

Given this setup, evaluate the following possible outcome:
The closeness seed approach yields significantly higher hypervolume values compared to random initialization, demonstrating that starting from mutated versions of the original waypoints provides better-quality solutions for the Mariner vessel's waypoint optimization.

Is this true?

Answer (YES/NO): NO